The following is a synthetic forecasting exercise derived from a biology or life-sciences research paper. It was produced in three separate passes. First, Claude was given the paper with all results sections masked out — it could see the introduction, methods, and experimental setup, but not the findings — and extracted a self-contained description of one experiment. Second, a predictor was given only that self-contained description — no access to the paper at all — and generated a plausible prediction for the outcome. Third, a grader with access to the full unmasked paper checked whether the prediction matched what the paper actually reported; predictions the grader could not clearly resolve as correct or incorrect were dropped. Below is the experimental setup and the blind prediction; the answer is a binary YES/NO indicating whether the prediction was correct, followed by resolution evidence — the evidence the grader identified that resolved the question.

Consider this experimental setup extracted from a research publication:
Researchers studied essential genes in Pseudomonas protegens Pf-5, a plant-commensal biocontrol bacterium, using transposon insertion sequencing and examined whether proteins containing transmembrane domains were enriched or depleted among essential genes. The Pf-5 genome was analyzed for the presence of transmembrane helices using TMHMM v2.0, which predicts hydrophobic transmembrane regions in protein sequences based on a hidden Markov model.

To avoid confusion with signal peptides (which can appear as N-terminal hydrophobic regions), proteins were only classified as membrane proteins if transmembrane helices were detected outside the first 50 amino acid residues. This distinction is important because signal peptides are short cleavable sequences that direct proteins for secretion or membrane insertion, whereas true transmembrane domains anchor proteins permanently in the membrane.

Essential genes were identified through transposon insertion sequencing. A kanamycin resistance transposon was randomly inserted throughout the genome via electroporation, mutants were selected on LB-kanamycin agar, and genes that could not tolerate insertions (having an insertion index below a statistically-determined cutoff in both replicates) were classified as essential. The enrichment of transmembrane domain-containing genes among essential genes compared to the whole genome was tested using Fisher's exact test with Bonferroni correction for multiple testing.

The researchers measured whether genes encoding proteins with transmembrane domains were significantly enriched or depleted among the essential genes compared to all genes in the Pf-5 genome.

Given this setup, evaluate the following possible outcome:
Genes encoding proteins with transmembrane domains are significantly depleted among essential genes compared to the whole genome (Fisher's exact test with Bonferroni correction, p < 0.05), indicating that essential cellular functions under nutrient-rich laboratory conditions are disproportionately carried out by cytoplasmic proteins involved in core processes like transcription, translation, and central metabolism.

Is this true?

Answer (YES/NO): YES